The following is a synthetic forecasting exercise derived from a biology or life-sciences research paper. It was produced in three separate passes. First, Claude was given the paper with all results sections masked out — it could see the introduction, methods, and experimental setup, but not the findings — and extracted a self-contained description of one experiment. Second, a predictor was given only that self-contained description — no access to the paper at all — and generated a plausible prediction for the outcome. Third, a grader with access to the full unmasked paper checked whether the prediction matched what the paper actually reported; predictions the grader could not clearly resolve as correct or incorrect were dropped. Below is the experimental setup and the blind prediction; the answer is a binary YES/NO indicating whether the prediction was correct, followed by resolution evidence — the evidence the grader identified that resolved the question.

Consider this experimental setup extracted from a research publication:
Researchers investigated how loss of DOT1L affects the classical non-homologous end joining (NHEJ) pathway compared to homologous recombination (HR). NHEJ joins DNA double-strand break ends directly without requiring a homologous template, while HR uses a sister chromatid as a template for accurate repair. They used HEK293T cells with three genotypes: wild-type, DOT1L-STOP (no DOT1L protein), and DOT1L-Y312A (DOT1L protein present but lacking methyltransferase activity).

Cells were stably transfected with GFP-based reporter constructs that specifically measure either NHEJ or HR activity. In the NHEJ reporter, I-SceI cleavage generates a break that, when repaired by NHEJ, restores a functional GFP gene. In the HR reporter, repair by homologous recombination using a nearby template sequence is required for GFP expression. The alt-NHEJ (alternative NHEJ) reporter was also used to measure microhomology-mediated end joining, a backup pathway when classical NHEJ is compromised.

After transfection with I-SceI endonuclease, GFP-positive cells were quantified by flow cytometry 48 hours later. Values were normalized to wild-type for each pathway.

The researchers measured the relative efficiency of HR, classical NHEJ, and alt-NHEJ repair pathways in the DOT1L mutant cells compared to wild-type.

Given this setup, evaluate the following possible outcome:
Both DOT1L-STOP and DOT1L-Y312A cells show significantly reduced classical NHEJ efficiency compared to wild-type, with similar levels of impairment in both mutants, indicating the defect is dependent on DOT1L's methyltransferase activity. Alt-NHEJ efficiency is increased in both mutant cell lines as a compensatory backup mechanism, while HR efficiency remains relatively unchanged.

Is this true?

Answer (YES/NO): NO